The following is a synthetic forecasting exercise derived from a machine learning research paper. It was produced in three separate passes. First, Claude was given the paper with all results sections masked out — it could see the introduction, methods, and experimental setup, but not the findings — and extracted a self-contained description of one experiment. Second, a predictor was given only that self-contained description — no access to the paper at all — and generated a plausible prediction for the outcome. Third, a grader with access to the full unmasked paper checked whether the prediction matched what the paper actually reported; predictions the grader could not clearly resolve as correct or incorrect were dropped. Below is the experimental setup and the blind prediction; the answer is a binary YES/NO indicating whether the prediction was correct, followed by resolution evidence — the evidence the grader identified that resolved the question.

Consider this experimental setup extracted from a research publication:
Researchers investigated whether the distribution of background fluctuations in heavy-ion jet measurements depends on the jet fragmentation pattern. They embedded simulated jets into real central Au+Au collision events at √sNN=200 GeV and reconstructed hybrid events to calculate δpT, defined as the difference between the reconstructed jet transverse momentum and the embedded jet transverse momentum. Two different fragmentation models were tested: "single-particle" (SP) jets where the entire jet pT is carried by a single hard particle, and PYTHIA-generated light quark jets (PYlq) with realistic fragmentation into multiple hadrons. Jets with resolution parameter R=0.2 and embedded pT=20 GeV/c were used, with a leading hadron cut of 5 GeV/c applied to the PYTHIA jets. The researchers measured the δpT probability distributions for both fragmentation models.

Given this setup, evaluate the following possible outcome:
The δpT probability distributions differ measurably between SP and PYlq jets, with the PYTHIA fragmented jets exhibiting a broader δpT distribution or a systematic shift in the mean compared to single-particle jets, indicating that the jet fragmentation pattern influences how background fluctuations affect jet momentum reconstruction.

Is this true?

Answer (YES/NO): NO